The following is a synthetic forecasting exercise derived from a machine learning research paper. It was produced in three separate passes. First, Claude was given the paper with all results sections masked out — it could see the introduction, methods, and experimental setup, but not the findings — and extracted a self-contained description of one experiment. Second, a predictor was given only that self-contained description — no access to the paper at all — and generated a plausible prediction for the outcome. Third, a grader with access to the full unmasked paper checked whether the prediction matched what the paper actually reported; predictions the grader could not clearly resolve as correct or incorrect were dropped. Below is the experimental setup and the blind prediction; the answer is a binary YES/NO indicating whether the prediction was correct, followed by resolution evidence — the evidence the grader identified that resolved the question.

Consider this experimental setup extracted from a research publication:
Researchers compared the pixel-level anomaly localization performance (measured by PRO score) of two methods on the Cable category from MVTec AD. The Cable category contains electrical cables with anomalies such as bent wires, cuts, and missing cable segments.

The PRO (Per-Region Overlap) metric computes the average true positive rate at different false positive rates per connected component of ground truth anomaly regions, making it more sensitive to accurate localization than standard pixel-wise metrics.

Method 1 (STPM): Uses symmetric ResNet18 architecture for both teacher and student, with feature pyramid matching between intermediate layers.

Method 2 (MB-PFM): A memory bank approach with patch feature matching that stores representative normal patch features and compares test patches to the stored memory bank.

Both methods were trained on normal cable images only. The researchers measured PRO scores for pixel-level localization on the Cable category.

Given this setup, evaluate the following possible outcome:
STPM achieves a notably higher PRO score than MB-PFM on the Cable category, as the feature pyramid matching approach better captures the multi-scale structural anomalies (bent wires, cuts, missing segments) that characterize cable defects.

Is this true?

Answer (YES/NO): NO